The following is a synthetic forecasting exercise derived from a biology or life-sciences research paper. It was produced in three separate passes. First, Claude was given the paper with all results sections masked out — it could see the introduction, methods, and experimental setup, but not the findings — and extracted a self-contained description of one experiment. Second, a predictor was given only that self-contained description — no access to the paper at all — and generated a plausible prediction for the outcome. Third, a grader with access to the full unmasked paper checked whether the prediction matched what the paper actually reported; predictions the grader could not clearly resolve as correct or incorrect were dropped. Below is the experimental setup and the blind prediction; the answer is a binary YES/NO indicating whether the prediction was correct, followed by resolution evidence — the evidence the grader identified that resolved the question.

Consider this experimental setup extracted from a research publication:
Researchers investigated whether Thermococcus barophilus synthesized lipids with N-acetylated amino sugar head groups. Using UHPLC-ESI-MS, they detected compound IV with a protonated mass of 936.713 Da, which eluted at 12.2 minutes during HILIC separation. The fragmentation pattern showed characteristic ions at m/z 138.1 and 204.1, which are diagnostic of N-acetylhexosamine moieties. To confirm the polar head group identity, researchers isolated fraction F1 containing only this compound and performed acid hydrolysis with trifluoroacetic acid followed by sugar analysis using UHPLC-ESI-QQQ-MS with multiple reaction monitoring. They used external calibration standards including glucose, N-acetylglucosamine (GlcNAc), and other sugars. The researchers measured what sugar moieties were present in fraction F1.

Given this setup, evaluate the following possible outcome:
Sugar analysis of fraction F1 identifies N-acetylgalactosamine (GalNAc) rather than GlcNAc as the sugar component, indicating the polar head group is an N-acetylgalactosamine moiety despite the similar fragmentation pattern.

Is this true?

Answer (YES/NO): NO